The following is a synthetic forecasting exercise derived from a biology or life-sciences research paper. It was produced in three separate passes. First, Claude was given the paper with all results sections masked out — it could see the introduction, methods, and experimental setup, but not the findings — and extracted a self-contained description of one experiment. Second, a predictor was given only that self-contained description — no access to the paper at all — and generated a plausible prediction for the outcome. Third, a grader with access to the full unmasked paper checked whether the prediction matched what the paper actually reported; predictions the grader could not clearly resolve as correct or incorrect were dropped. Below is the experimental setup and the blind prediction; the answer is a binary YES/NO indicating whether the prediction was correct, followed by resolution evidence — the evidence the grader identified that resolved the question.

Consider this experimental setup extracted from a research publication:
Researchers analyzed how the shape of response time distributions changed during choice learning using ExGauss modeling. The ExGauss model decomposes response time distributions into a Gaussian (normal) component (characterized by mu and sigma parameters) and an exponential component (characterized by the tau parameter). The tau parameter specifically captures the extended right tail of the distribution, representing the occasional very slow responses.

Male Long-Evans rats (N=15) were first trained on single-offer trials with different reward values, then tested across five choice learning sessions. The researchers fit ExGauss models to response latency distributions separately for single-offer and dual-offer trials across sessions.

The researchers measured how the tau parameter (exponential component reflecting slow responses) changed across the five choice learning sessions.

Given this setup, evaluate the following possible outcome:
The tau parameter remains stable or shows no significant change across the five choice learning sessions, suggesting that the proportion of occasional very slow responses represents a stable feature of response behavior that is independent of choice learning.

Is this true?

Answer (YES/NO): NO